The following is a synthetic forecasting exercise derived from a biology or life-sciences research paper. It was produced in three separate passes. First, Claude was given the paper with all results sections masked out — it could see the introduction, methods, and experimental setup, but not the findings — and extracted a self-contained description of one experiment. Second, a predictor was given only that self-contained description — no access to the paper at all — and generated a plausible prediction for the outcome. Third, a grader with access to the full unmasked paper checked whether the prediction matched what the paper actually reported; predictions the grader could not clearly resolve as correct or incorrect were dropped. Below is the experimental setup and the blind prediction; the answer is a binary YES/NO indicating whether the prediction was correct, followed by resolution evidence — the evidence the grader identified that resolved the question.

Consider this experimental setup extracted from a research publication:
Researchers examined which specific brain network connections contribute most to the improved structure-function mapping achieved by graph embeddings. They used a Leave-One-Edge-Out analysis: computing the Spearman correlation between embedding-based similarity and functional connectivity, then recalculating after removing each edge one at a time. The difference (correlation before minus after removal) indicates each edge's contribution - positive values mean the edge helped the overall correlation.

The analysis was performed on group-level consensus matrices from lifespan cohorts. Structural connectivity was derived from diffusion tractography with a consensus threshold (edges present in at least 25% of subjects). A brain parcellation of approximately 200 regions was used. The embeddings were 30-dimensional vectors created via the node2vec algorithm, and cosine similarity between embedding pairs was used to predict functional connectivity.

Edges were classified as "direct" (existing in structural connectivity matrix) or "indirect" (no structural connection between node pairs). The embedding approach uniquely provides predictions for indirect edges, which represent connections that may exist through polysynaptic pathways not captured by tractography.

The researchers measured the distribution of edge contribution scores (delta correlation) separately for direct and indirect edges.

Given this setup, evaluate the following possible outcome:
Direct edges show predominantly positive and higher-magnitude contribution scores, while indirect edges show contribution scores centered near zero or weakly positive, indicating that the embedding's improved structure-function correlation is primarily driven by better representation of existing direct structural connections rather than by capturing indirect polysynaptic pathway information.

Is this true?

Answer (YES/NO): YES